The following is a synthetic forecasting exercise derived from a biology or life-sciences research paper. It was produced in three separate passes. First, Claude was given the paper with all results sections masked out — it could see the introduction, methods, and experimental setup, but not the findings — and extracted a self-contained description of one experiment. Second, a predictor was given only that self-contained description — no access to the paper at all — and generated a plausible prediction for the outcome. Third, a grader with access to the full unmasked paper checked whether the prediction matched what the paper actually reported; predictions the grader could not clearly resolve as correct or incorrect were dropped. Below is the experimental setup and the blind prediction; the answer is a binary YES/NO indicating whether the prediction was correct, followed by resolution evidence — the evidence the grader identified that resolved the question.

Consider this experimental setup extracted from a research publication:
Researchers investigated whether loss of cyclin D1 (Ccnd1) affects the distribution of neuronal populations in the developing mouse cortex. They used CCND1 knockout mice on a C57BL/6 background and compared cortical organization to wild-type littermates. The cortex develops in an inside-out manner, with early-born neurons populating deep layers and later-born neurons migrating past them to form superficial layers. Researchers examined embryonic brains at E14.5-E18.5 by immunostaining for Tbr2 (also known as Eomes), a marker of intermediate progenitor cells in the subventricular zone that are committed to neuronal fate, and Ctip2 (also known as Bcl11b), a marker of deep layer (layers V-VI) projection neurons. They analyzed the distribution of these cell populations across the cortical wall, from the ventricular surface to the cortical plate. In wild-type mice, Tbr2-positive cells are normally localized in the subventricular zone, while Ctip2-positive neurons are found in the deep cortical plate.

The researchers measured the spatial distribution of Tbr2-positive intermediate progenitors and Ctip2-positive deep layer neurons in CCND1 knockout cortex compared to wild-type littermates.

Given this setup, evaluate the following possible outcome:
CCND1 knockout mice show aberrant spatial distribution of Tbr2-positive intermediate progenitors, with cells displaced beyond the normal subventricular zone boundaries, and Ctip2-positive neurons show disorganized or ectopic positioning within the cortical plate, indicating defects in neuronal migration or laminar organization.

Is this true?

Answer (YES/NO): YES